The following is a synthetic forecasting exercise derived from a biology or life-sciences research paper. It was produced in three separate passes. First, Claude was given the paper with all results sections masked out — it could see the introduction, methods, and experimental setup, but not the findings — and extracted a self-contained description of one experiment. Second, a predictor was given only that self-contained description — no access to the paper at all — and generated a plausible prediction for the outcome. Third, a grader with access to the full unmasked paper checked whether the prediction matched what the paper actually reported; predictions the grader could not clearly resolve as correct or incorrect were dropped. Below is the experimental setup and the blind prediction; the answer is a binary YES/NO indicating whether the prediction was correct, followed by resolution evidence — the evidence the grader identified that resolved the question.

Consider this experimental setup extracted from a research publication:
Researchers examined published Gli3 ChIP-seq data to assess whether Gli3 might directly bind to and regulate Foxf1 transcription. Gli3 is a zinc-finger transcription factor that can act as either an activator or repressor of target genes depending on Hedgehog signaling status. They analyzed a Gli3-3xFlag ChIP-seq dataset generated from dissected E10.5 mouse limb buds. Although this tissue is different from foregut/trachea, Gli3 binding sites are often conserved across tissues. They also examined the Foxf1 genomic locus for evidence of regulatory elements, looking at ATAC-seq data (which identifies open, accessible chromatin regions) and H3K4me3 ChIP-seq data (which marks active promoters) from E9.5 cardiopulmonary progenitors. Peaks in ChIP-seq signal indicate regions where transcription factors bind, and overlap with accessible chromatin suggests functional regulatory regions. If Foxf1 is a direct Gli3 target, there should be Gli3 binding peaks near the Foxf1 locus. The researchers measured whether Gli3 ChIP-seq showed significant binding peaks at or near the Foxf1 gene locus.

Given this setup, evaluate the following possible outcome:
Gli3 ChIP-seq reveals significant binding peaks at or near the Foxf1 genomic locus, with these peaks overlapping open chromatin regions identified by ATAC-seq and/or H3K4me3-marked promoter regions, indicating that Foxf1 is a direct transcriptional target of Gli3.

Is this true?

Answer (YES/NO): YES